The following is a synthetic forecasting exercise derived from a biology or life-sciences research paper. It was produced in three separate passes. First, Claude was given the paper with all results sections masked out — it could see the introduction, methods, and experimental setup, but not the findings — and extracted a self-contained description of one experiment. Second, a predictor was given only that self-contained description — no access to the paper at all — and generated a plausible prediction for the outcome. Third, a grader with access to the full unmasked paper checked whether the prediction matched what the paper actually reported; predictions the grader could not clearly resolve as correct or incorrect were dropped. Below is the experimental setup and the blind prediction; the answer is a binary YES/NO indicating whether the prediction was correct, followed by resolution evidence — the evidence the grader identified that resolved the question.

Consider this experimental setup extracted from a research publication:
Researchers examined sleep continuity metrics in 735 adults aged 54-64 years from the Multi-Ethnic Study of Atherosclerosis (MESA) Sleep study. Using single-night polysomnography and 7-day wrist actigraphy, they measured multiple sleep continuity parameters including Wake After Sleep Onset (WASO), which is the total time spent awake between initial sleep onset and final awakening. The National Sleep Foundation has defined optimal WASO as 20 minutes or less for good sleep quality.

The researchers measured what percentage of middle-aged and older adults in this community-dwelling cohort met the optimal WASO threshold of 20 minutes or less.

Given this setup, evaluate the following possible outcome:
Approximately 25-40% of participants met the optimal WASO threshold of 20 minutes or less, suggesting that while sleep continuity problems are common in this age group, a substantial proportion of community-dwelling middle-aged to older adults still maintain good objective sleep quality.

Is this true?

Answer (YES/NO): NO